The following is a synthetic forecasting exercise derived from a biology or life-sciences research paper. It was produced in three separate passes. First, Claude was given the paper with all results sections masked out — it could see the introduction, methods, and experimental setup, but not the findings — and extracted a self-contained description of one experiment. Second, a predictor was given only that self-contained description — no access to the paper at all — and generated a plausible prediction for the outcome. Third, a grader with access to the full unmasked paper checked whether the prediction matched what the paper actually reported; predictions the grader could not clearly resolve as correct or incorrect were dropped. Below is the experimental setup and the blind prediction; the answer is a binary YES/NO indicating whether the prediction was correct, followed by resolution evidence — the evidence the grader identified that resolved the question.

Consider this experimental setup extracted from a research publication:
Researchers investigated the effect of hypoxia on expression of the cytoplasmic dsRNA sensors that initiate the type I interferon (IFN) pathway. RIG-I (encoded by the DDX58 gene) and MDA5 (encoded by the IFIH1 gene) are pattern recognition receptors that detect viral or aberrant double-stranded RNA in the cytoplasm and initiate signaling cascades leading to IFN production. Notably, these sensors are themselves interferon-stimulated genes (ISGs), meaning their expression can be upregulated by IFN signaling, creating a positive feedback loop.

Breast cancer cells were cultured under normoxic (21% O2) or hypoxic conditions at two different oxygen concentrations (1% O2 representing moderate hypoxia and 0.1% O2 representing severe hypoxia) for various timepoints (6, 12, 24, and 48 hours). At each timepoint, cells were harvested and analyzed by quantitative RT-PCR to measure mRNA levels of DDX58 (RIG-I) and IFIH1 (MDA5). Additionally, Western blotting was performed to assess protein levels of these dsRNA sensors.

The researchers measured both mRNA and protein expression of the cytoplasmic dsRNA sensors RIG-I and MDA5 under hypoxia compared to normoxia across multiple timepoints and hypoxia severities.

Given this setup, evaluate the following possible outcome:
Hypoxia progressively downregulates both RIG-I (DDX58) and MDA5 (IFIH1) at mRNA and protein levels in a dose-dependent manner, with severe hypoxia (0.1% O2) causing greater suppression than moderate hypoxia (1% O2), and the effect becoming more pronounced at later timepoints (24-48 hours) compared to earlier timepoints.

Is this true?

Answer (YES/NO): YES